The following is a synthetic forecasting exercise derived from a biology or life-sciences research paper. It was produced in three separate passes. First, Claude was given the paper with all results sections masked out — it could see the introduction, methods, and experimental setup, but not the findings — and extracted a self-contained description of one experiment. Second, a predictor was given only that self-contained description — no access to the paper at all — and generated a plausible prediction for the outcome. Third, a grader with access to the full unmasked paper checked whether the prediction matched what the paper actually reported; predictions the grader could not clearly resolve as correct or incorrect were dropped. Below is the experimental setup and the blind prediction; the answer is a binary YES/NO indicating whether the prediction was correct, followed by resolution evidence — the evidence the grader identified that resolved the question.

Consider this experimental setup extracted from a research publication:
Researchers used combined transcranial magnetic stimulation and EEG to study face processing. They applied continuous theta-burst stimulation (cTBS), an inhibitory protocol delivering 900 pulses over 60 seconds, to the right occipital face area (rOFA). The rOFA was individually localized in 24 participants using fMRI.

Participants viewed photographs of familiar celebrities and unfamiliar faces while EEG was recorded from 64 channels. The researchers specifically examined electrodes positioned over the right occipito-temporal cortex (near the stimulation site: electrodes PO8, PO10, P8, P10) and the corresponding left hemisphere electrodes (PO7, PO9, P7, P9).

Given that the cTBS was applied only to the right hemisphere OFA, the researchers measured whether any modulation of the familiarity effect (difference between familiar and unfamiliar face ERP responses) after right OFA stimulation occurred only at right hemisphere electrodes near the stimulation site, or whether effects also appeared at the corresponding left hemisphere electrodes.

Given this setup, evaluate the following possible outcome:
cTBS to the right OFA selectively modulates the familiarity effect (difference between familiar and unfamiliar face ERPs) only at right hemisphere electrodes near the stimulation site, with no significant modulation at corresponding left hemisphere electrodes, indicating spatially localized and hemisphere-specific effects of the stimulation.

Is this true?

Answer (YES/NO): NO